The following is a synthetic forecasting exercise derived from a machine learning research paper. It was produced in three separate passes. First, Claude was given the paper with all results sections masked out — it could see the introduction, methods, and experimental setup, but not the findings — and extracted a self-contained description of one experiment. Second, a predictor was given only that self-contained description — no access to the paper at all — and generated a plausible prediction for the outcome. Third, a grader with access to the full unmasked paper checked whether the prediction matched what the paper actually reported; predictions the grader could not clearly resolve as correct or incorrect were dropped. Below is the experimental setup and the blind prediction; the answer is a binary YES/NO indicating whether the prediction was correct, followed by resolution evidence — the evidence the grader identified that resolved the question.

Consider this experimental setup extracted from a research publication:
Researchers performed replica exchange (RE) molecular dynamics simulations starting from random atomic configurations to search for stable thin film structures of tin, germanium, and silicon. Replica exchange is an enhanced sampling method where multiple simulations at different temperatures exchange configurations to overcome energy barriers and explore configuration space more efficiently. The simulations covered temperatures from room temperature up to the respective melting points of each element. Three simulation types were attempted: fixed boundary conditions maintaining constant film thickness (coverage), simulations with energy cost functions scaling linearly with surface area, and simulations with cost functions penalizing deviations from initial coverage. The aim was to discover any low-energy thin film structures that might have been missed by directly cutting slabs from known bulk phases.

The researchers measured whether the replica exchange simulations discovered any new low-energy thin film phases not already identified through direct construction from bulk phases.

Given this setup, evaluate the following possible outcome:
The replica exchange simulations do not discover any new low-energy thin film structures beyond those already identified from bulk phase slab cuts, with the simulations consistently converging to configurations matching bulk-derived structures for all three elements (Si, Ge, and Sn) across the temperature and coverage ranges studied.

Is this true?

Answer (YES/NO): YES